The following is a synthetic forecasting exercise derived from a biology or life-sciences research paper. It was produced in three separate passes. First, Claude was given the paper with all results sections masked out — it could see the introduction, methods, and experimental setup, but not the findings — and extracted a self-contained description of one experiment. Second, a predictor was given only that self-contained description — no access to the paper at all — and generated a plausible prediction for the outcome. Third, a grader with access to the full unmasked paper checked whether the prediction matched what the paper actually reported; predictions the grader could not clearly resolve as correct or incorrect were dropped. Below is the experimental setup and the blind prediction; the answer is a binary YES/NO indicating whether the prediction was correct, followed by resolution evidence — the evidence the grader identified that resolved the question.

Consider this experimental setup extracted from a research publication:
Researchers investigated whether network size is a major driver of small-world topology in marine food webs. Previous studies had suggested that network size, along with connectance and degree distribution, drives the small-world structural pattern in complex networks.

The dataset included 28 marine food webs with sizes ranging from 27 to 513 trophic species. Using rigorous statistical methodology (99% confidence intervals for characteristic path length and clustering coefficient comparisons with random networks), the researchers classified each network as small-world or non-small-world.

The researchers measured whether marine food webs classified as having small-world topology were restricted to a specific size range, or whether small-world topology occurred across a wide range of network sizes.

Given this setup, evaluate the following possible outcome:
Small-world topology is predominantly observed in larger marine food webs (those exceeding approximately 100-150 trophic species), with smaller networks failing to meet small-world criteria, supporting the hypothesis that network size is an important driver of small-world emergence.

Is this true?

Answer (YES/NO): NO